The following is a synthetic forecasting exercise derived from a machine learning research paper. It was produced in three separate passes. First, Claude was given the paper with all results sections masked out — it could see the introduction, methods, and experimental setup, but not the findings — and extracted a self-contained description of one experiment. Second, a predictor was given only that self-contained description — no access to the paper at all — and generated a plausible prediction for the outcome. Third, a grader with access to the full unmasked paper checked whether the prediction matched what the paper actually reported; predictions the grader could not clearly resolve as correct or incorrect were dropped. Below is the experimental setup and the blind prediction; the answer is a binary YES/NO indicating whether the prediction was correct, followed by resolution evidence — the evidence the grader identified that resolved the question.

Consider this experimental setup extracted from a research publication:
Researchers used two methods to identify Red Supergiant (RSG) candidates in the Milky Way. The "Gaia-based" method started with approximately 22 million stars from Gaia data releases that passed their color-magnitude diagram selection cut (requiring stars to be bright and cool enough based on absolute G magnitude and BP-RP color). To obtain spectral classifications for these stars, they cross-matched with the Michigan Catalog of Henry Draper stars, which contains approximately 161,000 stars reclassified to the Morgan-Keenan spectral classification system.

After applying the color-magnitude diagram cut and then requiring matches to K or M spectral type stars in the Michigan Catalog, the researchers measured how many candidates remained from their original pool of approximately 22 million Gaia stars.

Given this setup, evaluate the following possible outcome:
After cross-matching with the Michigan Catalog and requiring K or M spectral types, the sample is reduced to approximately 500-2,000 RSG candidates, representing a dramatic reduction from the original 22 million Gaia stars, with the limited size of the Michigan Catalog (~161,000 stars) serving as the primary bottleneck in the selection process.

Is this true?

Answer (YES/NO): NO